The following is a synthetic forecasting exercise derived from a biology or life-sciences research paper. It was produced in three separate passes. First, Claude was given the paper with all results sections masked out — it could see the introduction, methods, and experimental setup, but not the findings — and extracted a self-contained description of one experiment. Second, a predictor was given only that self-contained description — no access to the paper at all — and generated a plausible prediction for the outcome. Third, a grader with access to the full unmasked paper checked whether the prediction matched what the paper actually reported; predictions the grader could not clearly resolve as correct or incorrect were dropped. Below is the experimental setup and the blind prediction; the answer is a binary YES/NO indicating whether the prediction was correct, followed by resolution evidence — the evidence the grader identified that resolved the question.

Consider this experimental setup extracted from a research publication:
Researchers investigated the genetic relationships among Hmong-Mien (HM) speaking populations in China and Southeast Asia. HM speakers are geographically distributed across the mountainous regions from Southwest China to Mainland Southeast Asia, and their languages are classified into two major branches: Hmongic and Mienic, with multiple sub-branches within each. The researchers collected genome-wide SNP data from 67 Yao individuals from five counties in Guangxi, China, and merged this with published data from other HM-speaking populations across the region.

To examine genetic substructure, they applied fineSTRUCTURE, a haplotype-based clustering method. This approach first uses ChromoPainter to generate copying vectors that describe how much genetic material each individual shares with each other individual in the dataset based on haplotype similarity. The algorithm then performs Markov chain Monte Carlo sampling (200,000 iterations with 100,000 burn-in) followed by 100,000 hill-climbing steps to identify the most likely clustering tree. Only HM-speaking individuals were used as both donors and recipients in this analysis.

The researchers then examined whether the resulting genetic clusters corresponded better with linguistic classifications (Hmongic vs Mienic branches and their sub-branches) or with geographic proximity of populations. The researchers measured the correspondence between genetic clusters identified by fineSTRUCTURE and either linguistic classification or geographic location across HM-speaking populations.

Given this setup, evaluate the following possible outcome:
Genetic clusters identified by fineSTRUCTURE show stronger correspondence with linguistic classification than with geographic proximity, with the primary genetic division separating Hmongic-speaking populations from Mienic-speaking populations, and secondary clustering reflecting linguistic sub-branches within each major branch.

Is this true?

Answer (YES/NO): NO